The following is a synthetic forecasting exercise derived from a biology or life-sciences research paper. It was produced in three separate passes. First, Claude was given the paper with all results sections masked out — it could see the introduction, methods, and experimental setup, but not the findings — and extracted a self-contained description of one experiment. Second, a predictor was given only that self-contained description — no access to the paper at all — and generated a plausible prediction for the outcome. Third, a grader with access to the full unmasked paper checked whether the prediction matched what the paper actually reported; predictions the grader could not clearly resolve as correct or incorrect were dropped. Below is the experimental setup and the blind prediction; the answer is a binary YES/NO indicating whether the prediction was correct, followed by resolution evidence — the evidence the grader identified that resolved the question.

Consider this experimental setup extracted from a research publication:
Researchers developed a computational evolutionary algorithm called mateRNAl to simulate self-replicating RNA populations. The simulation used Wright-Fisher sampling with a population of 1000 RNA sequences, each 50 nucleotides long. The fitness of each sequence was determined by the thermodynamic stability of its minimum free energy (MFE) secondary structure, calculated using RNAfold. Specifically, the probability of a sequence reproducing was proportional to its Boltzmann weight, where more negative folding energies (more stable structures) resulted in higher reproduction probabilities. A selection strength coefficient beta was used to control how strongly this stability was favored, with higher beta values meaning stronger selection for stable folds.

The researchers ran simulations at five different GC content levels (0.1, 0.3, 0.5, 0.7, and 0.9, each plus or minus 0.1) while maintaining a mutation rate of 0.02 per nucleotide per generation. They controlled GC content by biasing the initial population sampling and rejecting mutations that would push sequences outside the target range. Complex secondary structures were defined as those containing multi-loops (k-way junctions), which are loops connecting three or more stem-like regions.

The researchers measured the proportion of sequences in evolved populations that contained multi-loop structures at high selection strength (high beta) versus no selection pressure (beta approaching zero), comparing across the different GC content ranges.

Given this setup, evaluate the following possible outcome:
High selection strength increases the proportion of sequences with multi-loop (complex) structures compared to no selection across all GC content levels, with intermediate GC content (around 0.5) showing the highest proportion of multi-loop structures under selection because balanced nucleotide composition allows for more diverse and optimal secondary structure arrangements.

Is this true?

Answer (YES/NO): NO